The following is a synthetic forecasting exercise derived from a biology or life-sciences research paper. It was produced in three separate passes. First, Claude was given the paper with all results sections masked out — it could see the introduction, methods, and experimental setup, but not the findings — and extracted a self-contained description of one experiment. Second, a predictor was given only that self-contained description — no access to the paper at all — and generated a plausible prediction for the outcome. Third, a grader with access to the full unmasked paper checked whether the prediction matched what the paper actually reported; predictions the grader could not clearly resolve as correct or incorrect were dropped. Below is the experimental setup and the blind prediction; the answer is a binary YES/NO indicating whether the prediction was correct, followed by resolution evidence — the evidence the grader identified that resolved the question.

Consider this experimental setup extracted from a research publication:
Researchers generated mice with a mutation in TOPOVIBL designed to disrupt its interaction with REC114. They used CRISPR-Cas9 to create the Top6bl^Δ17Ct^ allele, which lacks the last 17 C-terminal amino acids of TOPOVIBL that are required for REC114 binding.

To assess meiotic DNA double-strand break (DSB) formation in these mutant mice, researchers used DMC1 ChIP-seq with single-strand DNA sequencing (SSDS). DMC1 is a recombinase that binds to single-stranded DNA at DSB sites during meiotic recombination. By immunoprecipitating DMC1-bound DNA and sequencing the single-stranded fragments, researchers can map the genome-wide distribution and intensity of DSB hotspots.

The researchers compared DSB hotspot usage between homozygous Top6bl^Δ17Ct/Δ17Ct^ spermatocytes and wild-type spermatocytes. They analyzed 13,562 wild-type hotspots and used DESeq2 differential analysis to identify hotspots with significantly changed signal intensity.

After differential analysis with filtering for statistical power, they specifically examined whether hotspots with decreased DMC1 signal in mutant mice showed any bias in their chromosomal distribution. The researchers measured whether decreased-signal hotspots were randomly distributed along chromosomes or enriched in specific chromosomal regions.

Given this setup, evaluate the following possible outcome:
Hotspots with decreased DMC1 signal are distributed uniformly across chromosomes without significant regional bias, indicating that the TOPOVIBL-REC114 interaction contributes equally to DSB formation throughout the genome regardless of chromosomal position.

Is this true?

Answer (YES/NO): NO